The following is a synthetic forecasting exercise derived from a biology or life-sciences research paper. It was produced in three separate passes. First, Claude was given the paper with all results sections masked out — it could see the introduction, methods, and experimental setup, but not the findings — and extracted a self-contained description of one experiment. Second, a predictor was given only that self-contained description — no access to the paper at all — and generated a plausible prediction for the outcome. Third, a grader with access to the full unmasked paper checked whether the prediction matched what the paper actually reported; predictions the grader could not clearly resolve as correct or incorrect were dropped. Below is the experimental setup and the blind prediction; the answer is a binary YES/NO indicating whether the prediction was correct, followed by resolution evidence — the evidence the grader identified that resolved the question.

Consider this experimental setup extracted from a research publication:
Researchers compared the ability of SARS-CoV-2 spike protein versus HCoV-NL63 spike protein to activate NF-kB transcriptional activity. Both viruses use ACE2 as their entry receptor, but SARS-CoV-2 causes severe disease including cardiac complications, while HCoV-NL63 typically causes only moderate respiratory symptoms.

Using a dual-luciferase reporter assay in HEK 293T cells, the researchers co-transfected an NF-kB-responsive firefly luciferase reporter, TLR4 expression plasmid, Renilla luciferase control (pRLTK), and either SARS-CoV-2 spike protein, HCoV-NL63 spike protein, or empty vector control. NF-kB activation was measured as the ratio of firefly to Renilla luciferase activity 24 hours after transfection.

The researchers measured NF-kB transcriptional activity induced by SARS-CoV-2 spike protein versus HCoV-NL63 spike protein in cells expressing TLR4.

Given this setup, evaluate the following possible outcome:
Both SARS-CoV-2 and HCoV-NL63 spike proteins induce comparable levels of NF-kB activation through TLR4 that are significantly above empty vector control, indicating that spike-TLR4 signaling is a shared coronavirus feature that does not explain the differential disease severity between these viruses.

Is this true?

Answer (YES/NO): NO